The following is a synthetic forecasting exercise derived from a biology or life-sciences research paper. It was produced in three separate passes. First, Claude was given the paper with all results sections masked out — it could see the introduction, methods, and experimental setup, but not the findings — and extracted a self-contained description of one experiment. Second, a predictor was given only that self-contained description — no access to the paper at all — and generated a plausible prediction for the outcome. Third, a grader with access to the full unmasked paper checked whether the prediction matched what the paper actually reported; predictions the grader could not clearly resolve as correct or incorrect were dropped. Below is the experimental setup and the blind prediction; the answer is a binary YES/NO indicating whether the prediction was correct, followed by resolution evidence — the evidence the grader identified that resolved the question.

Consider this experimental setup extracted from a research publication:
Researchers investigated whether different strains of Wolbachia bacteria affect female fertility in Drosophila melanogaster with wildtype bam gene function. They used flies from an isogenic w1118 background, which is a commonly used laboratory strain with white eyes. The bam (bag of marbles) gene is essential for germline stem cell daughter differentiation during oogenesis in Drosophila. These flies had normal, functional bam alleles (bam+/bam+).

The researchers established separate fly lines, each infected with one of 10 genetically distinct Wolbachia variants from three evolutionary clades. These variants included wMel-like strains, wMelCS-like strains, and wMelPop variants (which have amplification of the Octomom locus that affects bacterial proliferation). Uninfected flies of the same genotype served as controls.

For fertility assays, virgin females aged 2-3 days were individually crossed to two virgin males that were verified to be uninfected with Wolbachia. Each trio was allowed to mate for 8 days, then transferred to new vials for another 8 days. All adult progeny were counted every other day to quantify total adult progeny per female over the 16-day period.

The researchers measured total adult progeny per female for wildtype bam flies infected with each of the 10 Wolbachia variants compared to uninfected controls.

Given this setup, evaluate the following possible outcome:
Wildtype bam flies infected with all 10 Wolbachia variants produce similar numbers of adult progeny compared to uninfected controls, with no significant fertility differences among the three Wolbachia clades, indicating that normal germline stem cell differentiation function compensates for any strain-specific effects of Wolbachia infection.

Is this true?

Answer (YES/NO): NO